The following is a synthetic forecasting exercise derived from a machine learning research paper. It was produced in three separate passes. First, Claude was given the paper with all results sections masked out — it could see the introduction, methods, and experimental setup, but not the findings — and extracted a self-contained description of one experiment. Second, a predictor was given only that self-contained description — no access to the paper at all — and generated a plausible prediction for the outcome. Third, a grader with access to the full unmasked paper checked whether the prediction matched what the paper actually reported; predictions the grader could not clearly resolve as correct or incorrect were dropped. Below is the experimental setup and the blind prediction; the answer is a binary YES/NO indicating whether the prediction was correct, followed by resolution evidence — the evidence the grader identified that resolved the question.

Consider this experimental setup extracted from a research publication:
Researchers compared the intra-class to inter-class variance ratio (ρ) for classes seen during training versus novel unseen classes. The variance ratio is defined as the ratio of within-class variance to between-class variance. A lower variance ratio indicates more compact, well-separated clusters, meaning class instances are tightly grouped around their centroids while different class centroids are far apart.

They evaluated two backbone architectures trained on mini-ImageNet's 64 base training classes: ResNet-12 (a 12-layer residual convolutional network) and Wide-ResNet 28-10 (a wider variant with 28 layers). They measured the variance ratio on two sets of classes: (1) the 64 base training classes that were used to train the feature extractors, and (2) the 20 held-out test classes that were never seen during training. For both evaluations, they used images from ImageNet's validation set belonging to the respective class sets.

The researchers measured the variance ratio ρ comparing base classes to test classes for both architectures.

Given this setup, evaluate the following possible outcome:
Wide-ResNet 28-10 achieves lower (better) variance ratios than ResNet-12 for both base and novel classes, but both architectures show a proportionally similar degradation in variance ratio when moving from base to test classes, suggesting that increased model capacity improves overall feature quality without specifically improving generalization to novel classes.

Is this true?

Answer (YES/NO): YES